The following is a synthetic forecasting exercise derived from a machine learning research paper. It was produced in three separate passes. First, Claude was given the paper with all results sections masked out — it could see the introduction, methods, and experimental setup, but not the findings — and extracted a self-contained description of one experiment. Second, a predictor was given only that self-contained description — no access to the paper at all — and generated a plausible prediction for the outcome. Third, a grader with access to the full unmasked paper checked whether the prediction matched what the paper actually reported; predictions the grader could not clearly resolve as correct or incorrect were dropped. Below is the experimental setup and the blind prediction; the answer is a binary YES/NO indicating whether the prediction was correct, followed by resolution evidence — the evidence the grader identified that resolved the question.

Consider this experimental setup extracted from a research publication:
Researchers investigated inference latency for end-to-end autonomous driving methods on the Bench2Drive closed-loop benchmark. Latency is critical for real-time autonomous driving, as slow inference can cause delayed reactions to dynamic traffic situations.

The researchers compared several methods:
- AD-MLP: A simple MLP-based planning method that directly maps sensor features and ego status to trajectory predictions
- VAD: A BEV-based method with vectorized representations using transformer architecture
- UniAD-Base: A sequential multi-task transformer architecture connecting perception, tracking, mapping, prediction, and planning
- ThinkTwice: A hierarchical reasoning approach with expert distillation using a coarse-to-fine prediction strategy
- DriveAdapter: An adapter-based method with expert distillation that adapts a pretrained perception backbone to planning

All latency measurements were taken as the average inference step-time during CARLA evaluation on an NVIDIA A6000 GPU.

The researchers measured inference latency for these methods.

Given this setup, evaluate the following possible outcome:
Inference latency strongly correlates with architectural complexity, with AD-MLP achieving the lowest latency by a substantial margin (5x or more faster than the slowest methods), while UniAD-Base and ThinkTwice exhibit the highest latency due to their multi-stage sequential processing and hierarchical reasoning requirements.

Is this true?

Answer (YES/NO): NO